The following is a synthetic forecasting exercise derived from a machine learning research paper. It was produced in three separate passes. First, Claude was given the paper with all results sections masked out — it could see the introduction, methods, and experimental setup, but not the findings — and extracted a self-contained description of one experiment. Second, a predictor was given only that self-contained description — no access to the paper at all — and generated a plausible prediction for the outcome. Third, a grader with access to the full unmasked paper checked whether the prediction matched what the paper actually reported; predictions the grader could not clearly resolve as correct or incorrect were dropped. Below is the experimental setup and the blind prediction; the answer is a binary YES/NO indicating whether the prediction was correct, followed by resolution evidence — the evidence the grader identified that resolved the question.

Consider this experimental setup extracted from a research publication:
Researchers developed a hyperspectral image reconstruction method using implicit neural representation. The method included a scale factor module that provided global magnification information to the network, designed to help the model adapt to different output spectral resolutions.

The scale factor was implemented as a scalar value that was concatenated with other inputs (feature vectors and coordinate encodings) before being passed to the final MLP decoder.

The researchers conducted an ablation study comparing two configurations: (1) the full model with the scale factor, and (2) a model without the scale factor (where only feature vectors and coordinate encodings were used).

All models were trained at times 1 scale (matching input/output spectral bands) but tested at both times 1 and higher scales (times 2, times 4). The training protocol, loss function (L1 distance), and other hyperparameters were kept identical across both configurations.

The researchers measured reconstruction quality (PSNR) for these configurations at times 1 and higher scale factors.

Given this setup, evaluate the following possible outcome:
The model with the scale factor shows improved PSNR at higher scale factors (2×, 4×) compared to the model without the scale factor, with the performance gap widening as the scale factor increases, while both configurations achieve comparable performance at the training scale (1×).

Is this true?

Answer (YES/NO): NO